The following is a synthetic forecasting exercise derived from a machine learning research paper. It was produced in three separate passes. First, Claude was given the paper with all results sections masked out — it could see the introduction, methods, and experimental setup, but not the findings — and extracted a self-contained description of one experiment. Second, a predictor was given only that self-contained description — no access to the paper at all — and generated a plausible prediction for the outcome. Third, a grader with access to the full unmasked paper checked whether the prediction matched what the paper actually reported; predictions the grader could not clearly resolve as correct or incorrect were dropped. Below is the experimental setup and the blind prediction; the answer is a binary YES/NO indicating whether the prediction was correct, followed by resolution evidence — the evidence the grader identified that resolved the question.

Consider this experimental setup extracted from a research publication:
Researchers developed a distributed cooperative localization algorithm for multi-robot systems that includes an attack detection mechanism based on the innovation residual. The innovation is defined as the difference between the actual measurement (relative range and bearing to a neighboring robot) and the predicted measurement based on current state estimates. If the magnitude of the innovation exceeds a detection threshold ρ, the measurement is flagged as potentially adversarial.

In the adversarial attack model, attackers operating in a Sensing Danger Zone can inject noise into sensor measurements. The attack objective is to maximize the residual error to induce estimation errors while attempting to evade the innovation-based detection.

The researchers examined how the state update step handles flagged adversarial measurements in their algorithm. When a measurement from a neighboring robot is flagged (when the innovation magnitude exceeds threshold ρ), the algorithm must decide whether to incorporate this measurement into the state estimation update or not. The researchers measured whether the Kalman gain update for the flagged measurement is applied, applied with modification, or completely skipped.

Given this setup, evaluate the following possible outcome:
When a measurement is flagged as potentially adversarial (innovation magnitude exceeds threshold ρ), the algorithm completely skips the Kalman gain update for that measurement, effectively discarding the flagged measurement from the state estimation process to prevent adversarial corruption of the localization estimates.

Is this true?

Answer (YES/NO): YES